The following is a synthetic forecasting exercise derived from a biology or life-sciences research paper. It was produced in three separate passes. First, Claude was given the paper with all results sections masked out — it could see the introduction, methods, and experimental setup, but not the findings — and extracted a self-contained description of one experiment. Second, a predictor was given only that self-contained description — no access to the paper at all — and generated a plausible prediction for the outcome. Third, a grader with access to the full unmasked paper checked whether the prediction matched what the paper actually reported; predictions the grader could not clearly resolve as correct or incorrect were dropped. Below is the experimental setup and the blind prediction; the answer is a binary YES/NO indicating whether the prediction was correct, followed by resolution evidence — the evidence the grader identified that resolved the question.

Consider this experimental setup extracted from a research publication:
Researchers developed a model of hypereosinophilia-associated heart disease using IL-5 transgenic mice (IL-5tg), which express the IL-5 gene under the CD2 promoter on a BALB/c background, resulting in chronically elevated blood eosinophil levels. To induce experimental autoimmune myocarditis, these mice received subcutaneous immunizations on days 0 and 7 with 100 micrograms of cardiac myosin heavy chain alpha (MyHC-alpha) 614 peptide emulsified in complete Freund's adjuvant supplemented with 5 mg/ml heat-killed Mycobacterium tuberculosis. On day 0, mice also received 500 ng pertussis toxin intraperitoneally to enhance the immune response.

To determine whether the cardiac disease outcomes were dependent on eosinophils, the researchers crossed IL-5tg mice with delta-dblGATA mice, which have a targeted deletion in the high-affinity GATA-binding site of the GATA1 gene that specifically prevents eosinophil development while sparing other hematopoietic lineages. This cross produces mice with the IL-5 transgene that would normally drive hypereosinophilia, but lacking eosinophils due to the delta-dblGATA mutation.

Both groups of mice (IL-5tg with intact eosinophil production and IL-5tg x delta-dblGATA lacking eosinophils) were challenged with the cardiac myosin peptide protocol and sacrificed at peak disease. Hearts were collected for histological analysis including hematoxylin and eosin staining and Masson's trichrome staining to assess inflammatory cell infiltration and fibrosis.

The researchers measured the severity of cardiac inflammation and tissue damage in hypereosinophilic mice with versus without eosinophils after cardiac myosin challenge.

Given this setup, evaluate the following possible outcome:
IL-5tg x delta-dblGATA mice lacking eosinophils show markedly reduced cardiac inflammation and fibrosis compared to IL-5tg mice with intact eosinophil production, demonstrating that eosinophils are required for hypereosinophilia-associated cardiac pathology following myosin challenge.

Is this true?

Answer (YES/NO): YES